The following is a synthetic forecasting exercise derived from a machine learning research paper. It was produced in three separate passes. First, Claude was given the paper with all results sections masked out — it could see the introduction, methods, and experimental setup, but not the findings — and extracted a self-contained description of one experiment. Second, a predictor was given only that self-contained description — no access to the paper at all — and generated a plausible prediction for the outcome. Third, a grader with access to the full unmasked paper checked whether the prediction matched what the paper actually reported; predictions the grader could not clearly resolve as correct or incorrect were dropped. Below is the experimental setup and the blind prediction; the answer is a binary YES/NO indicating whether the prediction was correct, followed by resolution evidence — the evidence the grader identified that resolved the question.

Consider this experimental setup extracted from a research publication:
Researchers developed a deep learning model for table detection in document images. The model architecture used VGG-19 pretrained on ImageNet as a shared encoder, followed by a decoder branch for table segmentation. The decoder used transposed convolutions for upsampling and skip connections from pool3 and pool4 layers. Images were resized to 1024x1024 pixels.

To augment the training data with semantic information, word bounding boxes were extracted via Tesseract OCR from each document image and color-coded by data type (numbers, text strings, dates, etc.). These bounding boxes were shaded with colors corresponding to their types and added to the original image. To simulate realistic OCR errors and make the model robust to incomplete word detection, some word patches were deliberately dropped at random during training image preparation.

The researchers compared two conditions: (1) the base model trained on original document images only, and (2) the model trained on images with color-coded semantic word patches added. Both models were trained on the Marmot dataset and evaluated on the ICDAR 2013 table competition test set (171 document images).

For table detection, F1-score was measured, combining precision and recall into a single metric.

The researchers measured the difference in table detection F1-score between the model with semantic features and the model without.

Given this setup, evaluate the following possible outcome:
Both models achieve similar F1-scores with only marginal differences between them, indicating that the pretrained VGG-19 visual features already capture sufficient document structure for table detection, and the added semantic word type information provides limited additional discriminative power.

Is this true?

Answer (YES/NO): YES